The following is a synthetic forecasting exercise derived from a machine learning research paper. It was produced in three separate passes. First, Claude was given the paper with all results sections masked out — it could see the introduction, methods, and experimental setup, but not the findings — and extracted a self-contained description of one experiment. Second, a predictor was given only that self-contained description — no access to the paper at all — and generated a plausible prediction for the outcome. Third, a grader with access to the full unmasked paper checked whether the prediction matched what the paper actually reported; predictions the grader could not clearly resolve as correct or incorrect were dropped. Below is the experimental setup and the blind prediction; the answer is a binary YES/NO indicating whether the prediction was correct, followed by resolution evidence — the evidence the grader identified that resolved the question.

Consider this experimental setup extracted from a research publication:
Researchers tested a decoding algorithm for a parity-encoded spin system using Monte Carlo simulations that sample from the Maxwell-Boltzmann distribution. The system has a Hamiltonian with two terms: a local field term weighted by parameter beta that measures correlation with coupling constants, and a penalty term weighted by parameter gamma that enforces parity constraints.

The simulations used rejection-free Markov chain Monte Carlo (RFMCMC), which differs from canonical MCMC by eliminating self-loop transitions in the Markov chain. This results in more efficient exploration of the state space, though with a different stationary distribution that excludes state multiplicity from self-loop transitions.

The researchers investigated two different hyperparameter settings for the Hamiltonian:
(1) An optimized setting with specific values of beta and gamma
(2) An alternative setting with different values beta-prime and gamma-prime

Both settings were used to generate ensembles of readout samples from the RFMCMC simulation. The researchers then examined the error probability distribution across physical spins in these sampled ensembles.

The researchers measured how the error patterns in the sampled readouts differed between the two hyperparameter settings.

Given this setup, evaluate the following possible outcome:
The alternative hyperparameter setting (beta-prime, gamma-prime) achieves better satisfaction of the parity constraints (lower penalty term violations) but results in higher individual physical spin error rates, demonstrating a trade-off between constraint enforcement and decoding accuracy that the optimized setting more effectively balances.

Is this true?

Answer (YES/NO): NO